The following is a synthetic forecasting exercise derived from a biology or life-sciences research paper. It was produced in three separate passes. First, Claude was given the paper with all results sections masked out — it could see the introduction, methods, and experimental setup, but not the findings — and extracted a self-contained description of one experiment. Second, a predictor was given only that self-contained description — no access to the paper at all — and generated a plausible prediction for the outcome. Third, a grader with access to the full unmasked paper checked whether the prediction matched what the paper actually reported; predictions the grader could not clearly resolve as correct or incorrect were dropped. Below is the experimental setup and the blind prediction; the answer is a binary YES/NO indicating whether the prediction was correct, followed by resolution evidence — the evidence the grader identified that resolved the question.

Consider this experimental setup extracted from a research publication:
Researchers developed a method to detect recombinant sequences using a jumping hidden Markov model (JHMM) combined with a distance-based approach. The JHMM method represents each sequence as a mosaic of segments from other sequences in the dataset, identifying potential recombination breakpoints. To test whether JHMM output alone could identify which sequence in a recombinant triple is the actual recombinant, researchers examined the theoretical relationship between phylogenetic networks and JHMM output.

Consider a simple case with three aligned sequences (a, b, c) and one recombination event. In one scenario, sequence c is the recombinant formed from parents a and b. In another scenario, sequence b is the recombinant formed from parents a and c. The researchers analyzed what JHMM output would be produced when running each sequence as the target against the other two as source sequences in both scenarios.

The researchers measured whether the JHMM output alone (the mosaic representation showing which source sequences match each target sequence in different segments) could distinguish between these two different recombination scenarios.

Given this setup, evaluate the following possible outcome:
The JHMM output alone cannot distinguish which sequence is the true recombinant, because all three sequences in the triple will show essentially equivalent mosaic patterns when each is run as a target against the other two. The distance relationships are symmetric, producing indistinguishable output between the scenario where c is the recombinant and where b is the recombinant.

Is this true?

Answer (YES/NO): YES